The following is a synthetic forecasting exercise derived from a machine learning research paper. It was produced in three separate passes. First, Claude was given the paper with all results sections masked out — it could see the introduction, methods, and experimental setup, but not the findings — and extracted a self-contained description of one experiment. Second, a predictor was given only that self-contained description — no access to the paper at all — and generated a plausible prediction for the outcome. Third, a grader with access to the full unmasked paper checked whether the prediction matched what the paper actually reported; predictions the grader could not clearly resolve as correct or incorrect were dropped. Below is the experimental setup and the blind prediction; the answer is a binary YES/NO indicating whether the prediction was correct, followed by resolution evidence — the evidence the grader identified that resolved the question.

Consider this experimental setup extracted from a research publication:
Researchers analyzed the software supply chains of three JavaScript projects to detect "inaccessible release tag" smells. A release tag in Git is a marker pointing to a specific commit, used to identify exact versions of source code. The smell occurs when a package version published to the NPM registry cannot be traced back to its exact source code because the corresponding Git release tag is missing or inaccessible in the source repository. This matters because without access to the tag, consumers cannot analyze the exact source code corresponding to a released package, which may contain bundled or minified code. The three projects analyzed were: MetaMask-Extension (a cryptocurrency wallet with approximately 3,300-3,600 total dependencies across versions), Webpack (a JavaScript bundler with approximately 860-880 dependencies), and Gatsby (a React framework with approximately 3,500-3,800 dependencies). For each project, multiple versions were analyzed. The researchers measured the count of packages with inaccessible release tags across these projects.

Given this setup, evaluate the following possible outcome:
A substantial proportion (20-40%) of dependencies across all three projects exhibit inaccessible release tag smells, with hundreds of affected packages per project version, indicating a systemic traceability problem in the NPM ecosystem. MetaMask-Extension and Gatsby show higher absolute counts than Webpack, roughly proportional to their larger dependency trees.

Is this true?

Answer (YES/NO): NO